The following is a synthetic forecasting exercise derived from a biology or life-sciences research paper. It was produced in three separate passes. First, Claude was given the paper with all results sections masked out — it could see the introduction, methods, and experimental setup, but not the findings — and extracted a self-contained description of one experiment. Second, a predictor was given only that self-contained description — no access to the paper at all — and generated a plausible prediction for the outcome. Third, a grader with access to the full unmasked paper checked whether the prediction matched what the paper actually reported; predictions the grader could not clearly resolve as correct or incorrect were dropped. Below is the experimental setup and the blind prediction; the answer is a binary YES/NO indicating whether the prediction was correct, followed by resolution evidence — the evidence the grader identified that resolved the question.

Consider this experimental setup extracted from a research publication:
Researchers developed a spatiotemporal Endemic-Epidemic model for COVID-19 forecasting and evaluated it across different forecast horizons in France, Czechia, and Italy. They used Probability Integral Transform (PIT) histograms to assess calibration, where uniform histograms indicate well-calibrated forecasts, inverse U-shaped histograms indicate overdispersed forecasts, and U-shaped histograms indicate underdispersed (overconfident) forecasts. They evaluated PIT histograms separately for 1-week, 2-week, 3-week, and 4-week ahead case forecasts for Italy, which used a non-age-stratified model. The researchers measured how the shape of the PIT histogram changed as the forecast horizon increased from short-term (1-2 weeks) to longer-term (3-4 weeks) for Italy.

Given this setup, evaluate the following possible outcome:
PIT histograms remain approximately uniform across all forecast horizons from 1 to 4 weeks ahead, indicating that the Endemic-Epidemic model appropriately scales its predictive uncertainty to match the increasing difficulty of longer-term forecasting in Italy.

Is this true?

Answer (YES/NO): NO